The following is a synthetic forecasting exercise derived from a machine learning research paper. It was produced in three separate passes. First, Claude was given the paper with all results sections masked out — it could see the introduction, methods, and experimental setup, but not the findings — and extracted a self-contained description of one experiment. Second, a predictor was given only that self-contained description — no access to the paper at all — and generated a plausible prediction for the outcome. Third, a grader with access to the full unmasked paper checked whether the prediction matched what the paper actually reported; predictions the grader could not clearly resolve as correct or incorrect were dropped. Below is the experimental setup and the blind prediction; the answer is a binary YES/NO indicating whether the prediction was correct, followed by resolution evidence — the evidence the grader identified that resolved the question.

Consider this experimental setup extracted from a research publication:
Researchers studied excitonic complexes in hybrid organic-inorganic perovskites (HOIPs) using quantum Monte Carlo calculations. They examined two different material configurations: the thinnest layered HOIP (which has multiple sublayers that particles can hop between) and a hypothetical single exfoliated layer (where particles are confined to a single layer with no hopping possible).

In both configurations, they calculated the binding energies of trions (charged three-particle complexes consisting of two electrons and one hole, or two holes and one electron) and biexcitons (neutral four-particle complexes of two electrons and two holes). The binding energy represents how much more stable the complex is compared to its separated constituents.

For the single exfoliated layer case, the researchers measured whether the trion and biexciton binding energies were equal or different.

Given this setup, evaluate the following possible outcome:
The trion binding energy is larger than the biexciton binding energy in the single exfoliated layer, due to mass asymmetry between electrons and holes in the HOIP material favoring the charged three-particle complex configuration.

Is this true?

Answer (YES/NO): NO